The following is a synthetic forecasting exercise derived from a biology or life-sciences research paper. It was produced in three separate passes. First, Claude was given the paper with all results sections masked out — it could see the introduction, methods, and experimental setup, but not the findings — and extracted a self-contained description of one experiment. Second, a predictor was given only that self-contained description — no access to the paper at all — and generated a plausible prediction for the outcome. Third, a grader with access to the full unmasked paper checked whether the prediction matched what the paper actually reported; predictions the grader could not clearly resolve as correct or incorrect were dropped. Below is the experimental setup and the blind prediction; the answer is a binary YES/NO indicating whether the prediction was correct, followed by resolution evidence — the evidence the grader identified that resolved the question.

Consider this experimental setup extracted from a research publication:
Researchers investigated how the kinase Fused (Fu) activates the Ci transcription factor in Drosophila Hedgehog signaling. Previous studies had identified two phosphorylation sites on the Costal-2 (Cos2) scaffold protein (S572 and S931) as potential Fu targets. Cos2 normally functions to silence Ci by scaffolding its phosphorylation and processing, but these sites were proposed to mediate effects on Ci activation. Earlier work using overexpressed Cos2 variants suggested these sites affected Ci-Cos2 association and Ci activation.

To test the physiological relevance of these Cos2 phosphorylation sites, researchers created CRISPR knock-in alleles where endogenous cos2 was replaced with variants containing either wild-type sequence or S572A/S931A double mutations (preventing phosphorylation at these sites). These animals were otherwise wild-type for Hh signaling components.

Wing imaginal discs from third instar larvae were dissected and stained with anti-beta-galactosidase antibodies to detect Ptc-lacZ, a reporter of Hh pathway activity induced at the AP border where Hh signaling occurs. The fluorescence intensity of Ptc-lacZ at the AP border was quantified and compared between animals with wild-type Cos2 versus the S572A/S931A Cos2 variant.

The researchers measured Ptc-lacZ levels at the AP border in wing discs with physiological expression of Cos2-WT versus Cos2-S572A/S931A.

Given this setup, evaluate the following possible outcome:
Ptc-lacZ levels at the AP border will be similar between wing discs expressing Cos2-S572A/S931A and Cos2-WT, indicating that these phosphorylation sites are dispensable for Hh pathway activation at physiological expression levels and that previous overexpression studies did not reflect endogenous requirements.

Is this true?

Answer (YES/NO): YES